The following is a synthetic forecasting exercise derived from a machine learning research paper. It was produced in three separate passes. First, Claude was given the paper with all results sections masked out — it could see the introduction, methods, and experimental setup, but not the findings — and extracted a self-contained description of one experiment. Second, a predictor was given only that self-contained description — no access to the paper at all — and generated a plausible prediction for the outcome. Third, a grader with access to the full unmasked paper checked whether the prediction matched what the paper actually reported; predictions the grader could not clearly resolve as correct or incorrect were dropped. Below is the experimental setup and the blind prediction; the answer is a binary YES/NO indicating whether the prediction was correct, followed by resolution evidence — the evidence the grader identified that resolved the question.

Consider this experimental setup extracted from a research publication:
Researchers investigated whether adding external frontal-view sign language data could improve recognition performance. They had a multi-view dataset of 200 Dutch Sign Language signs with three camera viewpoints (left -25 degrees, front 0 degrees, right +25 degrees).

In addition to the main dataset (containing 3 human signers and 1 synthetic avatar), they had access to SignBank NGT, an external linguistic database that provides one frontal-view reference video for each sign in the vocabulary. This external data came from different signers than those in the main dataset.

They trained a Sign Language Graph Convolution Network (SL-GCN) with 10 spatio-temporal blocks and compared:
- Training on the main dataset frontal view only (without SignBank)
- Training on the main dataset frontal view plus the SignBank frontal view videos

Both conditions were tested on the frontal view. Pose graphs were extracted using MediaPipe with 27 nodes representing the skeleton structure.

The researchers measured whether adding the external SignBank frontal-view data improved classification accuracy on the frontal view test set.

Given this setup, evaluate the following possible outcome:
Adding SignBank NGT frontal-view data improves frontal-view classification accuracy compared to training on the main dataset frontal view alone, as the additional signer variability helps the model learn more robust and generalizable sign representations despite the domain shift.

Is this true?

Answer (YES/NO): YES